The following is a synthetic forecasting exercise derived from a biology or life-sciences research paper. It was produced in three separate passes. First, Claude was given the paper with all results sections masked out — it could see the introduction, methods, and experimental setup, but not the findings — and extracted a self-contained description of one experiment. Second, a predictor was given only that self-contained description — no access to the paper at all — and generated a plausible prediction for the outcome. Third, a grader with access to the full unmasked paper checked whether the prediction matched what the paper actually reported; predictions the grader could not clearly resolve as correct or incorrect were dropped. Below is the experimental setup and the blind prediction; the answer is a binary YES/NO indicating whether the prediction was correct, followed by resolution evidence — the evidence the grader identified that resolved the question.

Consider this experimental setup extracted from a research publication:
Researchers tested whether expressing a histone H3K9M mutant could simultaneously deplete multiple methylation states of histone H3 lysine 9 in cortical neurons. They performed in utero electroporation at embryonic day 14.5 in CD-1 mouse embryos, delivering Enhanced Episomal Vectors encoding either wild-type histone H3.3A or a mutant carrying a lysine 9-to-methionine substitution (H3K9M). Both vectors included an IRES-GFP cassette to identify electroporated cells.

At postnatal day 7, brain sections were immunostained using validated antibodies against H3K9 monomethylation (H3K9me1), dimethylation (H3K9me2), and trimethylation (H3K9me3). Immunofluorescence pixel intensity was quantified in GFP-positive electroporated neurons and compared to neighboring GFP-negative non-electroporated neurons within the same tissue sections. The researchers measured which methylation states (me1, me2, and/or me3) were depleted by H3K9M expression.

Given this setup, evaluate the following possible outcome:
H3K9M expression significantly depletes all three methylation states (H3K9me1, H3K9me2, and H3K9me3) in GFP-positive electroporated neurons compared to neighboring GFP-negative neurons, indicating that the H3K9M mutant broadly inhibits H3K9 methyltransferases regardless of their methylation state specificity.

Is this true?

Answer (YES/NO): NO